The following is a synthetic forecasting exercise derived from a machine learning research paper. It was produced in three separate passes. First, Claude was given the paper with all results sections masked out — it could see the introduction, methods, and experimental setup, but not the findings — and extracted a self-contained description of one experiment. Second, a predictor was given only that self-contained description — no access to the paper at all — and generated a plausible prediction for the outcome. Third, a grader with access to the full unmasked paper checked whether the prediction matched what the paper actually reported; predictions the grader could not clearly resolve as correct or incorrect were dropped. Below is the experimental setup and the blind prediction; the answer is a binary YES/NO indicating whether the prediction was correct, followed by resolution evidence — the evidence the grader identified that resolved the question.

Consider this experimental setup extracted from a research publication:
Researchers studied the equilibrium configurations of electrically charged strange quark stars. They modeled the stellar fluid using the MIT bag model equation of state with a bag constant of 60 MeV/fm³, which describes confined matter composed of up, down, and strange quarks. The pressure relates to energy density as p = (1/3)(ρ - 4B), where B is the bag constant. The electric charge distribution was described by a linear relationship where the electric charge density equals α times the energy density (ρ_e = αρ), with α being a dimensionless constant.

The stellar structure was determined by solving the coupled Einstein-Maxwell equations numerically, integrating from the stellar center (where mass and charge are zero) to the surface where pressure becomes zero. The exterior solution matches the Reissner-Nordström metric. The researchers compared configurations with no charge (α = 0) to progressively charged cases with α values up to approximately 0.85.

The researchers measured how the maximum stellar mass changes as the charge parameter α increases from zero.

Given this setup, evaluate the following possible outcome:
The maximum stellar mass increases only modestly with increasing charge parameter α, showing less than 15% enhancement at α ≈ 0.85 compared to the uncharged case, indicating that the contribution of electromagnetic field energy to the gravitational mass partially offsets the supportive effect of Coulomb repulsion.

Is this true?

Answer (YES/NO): NO